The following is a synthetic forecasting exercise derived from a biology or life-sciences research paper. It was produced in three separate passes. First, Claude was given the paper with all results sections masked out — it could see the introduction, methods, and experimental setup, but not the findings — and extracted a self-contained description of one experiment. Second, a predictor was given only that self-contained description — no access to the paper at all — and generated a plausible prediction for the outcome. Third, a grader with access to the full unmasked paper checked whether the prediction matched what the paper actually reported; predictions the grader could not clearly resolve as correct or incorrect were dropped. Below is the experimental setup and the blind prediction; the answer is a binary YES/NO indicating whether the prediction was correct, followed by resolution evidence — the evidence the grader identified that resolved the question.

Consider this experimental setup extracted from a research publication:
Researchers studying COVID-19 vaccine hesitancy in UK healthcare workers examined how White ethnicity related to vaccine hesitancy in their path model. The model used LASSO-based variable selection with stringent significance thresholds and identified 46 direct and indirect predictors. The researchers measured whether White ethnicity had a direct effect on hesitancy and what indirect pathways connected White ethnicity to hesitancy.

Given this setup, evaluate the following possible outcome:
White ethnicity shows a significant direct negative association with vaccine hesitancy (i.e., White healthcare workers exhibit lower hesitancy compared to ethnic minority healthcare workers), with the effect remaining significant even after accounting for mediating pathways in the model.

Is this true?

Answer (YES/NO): NO